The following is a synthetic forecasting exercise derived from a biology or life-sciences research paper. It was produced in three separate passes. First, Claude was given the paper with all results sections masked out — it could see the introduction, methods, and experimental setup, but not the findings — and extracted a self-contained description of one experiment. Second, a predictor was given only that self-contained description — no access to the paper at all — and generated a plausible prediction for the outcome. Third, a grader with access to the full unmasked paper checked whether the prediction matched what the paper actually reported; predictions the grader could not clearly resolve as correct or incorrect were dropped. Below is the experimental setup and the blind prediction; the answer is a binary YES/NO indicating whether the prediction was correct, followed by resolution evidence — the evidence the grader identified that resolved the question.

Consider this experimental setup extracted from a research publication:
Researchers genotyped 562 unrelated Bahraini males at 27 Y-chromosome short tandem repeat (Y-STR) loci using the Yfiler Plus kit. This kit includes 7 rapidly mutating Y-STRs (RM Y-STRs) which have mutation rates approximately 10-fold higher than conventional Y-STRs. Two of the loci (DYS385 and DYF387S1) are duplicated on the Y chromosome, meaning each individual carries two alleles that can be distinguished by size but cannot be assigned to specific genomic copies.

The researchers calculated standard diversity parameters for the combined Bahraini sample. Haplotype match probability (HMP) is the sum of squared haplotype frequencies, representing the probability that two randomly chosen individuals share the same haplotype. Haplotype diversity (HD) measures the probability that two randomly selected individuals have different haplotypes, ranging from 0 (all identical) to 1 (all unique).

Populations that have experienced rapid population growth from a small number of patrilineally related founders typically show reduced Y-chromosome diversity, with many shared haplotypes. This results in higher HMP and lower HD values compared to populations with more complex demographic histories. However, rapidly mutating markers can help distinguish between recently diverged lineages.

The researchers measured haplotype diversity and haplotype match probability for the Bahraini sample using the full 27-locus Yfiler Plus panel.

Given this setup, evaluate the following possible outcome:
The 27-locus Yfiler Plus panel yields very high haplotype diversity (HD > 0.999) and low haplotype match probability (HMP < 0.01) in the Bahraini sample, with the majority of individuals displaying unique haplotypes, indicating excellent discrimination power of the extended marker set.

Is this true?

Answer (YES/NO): NO